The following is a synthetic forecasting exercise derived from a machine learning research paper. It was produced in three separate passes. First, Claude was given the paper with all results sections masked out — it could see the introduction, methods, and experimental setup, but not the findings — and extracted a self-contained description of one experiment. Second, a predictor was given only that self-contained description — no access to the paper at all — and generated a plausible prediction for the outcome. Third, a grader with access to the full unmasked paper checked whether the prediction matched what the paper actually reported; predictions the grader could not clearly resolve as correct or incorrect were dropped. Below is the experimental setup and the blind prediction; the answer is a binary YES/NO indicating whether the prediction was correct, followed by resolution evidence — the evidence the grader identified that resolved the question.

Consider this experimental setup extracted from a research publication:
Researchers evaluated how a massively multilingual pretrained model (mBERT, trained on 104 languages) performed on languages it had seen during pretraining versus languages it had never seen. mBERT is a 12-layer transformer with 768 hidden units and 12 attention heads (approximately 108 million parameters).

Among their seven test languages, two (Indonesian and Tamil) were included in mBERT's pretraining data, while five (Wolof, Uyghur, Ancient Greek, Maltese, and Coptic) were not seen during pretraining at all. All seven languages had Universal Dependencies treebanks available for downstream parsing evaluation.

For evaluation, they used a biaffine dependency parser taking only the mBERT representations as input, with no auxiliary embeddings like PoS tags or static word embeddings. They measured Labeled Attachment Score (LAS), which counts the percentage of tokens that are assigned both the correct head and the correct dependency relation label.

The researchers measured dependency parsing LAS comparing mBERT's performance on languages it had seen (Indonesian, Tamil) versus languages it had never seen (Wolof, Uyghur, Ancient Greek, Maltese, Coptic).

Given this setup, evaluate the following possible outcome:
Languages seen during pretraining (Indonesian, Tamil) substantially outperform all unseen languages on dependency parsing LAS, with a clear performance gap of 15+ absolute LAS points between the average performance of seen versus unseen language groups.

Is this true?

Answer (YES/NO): NO